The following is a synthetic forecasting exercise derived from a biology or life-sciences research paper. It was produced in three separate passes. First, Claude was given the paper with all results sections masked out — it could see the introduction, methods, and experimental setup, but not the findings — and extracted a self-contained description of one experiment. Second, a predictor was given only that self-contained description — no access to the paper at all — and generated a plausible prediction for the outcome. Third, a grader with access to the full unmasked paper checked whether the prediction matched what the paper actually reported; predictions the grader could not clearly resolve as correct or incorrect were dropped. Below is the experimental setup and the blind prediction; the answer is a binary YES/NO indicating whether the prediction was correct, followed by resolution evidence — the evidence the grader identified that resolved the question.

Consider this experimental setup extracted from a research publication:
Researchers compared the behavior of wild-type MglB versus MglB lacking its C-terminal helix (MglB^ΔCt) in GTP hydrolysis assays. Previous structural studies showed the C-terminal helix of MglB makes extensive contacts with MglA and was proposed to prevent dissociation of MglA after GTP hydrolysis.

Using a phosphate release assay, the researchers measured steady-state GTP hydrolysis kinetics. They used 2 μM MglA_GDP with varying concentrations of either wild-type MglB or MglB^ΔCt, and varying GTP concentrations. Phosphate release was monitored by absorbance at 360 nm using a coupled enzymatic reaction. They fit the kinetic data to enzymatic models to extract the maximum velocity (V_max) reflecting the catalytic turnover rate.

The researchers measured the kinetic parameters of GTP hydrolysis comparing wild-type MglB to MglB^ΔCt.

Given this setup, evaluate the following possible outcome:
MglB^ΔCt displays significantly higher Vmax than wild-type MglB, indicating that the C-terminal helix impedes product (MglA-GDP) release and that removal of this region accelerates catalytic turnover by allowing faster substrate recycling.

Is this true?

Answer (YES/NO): NO